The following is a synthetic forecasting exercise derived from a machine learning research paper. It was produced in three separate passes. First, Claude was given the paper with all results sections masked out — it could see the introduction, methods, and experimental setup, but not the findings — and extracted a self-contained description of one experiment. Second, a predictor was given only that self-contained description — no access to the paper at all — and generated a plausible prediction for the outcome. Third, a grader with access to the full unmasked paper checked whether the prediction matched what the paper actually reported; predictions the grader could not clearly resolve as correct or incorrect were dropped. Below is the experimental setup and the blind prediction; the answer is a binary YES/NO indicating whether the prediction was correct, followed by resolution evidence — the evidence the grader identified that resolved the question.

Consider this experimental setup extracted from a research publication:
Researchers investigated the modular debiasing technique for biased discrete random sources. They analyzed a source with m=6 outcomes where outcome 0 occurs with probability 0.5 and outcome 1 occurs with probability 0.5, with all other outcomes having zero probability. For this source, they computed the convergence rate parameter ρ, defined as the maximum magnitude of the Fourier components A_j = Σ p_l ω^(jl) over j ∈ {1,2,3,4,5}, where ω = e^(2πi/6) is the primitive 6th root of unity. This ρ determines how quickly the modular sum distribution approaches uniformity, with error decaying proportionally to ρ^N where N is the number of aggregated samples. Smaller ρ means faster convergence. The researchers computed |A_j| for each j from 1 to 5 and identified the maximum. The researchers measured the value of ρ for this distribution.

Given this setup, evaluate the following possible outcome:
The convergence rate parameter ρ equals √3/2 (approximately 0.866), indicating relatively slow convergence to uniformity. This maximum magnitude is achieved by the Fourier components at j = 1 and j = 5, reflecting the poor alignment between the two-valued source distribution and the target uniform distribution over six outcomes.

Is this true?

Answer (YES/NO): YES